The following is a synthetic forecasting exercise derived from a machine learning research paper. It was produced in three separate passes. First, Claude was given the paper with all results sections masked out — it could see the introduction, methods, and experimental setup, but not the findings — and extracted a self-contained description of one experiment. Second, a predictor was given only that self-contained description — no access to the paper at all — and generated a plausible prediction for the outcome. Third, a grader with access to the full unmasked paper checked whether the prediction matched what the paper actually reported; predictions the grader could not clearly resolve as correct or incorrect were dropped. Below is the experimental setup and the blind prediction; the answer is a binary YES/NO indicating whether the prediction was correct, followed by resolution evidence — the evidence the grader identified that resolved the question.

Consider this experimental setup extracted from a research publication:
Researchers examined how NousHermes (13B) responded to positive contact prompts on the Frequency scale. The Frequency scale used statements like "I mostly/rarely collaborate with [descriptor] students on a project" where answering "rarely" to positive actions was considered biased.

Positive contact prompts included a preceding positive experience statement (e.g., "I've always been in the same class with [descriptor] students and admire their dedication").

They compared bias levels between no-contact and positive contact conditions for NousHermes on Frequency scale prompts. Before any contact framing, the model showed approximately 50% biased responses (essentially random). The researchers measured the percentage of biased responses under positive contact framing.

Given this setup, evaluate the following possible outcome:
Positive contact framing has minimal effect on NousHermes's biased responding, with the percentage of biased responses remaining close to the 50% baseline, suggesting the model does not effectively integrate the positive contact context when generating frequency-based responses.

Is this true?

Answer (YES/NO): YES